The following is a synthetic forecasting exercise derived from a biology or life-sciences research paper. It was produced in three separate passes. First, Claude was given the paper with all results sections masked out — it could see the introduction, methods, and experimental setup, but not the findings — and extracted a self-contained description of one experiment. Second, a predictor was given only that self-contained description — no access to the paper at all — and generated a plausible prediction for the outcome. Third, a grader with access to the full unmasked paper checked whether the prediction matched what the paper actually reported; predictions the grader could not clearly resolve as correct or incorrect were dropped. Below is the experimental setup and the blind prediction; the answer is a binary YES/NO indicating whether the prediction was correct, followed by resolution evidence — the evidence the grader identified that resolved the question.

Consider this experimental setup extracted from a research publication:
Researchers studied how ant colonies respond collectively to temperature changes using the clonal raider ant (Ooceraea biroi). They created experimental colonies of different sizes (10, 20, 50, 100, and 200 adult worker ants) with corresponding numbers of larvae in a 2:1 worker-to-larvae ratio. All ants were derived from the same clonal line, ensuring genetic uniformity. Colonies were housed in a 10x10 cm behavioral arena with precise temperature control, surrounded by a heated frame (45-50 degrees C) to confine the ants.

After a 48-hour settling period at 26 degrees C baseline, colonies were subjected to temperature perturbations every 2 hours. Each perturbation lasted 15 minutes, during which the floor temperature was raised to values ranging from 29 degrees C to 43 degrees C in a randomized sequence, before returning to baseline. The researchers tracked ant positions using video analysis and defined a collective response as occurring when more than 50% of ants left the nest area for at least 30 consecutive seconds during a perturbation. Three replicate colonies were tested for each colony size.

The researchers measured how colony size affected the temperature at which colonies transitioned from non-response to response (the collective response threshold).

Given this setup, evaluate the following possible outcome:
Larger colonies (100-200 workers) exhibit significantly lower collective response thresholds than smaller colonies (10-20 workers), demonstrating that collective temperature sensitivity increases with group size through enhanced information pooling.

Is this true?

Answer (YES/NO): NO